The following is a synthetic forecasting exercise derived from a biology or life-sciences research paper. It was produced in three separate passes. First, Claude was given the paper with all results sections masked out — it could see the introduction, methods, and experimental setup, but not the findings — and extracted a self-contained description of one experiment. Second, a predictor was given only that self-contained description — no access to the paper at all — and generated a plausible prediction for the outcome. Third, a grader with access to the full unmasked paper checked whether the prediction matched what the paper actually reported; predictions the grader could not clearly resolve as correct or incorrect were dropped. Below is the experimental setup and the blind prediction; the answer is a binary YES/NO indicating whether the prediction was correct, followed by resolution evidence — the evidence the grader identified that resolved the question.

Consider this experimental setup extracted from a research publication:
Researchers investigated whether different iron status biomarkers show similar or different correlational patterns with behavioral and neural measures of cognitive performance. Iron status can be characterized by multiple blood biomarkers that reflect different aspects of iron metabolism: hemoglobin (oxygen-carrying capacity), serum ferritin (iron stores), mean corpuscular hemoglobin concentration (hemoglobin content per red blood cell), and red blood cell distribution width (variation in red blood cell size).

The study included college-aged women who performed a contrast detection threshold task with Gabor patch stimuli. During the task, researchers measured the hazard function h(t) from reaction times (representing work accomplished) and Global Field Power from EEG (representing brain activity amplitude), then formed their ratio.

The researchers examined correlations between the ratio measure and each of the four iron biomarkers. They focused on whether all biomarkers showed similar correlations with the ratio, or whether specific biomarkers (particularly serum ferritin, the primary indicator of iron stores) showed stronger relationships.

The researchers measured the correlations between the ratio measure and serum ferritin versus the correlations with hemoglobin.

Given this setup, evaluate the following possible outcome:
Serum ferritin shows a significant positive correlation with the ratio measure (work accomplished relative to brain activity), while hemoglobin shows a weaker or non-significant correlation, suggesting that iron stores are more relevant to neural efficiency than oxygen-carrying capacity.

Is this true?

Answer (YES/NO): YES